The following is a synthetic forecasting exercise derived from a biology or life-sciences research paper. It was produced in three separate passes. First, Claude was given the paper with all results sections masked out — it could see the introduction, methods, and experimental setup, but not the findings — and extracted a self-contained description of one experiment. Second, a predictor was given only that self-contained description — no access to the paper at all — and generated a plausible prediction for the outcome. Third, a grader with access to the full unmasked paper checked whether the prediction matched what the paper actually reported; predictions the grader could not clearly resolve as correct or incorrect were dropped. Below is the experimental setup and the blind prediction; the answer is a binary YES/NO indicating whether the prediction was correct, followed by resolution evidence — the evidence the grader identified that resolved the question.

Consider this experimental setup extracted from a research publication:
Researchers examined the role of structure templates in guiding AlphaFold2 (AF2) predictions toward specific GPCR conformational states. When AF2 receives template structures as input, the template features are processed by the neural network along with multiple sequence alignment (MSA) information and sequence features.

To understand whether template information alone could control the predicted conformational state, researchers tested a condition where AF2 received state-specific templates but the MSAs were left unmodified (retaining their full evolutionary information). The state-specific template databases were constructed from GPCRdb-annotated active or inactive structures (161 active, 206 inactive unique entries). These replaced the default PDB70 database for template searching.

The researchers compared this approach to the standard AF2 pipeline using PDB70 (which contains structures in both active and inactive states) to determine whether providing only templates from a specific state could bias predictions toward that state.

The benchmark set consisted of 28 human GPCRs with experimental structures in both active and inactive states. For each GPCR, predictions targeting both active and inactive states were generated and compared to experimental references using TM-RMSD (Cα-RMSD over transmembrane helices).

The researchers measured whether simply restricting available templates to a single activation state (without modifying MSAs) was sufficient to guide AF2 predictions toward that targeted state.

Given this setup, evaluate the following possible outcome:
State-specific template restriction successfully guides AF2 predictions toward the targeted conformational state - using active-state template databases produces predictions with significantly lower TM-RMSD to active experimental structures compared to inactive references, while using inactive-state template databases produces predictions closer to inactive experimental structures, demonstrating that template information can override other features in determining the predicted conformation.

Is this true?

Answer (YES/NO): NO